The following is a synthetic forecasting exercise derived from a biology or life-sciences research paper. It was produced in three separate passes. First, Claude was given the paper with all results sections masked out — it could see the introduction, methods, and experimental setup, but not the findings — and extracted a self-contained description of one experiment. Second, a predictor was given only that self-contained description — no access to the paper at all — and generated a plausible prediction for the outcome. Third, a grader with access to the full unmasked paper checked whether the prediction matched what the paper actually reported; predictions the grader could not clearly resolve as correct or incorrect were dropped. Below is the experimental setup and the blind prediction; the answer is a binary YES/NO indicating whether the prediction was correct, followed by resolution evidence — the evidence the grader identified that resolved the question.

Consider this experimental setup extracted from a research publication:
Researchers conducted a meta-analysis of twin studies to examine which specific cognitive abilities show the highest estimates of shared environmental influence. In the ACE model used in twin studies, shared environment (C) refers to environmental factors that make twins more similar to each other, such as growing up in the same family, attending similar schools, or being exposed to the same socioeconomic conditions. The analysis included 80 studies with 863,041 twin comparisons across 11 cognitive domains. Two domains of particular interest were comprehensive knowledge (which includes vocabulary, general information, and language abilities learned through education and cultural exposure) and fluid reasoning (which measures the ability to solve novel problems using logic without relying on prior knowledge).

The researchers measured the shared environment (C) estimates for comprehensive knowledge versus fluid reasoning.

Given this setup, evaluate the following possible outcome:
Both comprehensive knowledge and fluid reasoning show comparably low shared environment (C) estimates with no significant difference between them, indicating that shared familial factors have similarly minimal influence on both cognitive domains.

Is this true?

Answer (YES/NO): NO